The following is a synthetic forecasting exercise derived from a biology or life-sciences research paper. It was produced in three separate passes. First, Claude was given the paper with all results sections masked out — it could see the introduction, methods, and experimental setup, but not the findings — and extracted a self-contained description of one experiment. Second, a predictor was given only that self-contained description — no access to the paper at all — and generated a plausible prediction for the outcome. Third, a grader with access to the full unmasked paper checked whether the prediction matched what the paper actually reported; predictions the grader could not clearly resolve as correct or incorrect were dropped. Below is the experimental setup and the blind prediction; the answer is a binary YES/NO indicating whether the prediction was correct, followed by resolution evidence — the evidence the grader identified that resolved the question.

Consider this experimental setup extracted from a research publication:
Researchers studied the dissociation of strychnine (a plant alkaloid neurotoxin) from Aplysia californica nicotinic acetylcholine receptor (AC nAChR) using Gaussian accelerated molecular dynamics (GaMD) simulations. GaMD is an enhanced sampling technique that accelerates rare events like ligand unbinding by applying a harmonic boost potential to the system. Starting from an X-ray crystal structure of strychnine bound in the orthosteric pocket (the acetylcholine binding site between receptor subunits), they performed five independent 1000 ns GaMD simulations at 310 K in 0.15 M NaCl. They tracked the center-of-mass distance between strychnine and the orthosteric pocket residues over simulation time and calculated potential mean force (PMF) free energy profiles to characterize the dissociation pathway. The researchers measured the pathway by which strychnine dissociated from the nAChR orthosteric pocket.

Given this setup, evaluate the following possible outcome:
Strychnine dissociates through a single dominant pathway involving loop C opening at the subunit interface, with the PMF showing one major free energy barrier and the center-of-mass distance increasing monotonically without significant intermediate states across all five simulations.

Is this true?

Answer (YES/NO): NO